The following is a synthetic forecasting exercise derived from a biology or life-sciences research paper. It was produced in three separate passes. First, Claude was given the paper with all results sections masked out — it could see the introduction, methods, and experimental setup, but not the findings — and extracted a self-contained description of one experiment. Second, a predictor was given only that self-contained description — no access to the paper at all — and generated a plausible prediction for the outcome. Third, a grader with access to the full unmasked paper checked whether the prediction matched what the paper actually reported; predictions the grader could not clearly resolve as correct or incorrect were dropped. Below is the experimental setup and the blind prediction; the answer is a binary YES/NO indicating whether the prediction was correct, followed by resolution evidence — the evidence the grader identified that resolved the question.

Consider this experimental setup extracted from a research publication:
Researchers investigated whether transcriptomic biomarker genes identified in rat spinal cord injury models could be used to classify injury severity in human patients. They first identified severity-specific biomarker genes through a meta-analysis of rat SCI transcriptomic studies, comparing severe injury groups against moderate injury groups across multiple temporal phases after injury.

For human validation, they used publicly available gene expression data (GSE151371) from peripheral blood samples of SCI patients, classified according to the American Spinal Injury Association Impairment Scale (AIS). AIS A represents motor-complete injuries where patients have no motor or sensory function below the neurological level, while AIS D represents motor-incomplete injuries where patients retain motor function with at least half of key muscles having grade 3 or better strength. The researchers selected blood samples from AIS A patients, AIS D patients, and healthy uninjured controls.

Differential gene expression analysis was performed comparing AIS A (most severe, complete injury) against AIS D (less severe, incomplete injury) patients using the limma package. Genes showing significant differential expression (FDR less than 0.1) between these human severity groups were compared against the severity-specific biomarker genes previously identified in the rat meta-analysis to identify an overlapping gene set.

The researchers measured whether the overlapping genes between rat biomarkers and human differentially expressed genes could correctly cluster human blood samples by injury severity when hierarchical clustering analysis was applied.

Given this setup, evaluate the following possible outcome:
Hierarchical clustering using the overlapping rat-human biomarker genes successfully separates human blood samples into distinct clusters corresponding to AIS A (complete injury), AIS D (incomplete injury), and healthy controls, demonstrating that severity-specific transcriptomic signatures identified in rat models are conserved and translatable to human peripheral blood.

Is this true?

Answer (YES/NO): YES